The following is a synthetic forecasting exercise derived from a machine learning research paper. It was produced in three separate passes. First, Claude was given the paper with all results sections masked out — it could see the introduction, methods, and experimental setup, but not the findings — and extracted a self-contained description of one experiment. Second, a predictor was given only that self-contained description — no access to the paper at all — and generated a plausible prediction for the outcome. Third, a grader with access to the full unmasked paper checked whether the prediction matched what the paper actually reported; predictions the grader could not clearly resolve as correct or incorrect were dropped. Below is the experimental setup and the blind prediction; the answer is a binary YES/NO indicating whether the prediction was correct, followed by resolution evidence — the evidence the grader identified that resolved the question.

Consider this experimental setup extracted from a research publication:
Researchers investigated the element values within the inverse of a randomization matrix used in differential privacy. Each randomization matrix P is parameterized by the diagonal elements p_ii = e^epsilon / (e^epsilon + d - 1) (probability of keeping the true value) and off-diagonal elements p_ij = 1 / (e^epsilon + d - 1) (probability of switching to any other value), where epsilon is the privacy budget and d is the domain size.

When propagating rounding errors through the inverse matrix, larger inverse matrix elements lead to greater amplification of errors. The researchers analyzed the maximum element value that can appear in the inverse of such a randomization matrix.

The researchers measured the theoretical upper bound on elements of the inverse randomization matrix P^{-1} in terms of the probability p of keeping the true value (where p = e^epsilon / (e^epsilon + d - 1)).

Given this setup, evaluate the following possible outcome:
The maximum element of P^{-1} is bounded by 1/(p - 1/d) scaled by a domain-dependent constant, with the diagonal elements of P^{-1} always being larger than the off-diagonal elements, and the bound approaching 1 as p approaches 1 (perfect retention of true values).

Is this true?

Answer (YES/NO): NO